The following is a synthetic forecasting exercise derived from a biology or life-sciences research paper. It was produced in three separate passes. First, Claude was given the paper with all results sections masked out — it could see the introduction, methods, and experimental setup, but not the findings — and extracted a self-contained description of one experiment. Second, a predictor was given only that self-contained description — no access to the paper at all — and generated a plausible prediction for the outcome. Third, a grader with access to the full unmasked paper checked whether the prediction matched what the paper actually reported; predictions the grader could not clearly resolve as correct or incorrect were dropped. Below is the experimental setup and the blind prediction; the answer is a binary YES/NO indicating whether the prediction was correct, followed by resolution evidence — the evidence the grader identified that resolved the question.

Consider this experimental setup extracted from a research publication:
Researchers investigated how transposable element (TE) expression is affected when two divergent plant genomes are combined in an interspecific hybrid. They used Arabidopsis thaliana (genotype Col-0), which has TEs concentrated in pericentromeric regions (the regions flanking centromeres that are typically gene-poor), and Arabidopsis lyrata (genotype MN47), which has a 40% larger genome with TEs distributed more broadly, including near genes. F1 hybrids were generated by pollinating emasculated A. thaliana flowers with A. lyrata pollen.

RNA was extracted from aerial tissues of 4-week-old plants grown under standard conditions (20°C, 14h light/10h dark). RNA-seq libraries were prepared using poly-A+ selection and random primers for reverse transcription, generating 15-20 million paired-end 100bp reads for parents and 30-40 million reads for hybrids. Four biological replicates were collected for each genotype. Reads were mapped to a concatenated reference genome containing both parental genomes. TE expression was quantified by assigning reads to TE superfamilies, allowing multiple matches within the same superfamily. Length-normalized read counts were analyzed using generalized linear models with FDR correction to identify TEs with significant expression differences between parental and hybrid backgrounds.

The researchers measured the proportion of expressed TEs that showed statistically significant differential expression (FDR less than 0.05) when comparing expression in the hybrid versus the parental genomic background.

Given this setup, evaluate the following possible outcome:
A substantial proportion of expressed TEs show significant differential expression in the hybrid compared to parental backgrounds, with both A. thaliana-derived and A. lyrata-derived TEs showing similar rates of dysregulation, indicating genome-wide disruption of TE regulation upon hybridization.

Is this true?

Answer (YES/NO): NO